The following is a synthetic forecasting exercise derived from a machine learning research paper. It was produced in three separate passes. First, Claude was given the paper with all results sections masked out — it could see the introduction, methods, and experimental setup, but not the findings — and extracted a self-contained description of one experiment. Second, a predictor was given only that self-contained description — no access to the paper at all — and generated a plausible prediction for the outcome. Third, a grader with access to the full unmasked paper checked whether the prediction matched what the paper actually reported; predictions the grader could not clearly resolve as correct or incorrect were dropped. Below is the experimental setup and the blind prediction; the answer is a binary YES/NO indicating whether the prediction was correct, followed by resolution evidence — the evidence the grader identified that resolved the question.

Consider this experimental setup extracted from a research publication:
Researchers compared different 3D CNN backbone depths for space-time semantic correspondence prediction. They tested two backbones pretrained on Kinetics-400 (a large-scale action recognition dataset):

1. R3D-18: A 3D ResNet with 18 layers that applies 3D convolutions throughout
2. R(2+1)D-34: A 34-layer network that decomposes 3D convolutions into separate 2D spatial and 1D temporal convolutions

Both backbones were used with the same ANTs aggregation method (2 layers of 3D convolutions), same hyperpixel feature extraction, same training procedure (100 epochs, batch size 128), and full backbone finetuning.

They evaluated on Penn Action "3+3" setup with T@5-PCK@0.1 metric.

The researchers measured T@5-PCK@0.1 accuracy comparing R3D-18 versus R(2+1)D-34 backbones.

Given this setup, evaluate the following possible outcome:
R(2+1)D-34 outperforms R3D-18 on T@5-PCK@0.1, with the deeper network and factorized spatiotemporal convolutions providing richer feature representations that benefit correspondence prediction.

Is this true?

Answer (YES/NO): YES